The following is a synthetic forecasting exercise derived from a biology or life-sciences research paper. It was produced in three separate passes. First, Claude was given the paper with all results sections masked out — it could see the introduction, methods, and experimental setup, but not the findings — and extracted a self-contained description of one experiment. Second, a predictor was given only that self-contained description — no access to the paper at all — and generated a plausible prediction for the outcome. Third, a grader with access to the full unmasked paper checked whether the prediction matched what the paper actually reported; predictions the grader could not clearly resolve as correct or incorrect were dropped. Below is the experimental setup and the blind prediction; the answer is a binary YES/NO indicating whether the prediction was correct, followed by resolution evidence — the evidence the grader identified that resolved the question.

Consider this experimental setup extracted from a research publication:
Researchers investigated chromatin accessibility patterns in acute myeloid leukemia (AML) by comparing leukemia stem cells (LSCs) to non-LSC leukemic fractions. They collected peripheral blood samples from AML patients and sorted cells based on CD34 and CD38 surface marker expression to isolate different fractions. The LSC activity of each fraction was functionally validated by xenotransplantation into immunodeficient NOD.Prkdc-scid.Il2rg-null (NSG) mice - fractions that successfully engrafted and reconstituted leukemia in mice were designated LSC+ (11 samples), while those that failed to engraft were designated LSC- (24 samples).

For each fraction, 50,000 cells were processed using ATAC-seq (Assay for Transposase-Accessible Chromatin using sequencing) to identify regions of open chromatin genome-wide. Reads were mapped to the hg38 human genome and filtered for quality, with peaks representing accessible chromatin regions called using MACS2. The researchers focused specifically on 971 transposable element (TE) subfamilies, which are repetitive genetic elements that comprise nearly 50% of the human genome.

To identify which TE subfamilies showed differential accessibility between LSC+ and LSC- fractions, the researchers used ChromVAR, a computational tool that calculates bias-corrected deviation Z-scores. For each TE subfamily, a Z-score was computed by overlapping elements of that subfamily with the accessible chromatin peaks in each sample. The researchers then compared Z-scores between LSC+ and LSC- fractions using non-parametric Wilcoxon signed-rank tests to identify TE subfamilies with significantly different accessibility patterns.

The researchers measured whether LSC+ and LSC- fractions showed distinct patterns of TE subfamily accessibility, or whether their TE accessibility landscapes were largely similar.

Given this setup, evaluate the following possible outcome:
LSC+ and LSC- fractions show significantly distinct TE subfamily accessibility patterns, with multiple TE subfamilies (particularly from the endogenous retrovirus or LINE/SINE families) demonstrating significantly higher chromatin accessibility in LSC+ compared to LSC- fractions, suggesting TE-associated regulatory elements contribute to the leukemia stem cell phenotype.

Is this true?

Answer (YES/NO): NO